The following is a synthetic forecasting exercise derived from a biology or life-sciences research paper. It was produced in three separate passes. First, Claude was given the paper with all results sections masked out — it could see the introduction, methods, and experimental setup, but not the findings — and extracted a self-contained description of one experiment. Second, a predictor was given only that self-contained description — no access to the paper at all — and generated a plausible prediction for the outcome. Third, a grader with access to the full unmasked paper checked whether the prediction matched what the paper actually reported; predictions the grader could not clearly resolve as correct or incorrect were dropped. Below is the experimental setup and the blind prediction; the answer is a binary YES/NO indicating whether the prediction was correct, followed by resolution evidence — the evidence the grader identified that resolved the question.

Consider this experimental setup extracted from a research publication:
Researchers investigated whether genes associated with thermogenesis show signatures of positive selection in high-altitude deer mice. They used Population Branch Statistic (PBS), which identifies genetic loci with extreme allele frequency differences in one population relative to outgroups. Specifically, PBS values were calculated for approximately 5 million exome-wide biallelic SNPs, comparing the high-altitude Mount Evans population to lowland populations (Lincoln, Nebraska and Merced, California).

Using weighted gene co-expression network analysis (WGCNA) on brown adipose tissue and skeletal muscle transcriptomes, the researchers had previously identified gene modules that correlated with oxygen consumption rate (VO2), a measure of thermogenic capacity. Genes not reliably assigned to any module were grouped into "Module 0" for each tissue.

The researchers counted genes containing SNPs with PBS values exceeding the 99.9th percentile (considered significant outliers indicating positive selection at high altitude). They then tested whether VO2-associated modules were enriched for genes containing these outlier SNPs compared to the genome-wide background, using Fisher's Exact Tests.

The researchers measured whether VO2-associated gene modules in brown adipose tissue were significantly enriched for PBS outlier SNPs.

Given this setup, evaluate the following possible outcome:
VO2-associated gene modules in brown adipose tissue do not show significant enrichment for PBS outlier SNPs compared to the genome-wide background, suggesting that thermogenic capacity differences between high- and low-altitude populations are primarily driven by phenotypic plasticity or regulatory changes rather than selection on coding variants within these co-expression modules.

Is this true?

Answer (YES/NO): NO